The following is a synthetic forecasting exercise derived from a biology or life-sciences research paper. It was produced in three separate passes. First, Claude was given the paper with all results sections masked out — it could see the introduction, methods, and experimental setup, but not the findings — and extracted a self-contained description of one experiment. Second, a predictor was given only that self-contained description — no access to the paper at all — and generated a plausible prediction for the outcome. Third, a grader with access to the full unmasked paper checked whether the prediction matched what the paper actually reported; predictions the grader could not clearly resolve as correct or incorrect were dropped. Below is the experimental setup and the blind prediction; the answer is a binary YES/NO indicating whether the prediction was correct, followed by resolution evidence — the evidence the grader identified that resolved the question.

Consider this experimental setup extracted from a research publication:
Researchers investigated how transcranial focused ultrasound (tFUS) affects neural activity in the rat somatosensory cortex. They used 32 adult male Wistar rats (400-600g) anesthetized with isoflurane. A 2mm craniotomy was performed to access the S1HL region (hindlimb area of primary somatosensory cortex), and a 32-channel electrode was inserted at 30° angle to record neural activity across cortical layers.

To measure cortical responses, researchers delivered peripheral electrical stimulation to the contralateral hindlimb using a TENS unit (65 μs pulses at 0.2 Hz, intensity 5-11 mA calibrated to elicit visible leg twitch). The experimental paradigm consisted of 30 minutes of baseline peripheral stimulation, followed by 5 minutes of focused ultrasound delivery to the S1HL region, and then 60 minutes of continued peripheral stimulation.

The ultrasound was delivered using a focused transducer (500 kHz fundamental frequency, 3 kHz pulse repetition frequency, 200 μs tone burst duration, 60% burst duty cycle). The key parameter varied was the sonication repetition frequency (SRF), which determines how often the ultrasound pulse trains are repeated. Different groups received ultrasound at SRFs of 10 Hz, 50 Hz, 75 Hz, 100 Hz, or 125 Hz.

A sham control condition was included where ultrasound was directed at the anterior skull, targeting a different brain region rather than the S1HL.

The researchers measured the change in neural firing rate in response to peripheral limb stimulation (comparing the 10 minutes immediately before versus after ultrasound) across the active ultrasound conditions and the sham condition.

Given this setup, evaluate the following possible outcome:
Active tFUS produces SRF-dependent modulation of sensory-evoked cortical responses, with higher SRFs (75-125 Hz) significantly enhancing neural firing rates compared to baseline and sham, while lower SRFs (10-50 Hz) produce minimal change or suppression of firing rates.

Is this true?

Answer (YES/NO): NO